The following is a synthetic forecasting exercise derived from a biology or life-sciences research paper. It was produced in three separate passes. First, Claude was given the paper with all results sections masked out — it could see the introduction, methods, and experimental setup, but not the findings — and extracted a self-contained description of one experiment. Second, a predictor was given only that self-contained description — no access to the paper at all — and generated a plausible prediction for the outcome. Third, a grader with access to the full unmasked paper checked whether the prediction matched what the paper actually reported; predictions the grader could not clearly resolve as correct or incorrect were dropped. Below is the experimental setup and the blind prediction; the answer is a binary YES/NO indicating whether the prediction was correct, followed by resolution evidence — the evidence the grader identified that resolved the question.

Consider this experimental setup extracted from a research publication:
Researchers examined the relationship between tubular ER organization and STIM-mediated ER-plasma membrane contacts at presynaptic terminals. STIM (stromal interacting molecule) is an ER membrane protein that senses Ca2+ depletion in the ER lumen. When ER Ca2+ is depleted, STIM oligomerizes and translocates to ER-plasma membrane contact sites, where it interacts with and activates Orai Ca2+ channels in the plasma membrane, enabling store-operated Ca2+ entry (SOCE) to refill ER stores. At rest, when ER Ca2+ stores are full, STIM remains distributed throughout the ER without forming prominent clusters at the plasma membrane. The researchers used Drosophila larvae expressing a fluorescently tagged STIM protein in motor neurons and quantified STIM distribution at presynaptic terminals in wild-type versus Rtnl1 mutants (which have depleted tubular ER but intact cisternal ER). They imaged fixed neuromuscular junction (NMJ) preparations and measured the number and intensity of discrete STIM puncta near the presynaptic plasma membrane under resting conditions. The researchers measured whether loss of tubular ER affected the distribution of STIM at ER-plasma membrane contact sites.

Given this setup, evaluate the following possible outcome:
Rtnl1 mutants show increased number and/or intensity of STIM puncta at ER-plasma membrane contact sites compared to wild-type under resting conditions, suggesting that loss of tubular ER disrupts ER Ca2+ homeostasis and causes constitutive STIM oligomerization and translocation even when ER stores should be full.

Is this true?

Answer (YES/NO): NO